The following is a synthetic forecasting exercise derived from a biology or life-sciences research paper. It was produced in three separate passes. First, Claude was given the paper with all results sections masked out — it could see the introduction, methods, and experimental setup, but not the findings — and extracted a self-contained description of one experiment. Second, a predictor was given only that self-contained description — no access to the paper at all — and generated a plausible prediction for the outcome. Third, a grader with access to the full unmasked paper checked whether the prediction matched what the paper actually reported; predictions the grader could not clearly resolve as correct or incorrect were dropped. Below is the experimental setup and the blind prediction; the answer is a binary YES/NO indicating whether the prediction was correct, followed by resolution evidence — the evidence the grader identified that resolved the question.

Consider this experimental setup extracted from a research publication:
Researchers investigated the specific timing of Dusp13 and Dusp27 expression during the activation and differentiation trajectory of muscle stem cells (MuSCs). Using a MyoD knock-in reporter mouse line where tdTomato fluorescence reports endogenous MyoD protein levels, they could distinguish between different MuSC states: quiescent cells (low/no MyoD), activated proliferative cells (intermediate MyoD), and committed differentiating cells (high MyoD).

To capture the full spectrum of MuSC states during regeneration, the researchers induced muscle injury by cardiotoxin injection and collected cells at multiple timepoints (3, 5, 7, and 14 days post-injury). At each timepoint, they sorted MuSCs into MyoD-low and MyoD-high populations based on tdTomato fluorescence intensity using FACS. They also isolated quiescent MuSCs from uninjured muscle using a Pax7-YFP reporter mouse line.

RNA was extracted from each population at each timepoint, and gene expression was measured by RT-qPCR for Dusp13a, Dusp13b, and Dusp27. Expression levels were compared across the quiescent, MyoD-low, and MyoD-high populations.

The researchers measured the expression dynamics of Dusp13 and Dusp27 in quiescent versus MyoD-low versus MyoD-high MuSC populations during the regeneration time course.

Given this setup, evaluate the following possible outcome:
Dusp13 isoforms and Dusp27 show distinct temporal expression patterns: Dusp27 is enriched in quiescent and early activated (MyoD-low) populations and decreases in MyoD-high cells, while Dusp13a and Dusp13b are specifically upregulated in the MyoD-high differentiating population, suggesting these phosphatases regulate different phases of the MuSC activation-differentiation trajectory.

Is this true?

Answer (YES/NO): NO